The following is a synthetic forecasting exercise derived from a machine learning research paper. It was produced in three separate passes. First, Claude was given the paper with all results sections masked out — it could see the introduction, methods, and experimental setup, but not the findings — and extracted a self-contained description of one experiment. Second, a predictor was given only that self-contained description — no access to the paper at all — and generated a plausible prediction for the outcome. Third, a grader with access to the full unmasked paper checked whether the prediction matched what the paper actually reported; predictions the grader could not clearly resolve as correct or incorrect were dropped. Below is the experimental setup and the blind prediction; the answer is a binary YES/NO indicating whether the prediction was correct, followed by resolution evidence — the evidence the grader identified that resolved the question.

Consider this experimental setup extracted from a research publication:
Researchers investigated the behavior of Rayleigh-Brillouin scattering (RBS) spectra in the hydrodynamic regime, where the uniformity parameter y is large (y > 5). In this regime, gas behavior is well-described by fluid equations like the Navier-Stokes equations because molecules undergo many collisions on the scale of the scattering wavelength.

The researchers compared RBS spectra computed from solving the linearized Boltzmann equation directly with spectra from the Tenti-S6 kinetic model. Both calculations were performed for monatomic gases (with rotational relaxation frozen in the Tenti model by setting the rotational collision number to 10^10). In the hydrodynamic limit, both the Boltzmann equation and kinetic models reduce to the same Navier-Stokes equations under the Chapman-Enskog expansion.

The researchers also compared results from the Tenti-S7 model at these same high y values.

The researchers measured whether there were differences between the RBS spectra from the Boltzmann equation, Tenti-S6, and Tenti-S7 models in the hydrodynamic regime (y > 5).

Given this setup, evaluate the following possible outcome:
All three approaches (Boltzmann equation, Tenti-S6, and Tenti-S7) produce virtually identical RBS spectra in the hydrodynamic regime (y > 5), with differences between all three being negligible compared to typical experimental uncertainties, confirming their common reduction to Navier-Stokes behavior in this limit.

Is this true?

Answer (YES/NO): NO